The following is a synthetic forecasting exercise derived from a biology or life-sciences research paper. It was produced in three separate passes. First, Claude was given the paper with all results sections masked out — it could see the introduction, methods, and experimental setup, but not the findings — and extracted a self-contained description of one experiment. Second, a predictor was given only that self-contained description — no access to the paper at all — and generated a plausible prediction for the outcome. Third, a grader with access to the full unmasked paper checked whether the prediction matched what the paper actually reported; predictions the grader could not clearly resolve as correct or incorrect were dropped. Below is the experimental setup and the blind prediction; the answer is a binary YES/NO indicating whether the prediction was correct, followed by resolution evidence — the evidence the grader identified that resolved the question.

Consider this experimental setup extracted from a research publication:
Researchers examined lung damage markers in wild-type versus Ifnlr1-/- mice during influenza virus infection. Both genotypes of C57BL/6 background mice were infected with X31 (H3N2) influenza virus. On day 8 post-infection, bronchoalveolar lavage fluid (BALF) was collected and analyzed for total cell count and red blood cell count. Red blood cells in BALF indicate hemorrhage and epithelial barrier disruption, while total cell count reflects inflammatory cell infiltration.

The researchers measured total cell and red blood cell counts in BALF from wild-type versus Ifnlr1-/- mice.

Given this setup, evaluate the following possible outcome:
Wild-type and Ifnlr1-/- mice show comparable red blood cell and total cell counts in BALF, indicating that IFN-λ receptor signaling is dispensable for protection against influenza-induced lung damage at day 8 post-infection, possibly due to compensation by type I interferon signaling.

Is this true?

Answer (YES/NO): NO